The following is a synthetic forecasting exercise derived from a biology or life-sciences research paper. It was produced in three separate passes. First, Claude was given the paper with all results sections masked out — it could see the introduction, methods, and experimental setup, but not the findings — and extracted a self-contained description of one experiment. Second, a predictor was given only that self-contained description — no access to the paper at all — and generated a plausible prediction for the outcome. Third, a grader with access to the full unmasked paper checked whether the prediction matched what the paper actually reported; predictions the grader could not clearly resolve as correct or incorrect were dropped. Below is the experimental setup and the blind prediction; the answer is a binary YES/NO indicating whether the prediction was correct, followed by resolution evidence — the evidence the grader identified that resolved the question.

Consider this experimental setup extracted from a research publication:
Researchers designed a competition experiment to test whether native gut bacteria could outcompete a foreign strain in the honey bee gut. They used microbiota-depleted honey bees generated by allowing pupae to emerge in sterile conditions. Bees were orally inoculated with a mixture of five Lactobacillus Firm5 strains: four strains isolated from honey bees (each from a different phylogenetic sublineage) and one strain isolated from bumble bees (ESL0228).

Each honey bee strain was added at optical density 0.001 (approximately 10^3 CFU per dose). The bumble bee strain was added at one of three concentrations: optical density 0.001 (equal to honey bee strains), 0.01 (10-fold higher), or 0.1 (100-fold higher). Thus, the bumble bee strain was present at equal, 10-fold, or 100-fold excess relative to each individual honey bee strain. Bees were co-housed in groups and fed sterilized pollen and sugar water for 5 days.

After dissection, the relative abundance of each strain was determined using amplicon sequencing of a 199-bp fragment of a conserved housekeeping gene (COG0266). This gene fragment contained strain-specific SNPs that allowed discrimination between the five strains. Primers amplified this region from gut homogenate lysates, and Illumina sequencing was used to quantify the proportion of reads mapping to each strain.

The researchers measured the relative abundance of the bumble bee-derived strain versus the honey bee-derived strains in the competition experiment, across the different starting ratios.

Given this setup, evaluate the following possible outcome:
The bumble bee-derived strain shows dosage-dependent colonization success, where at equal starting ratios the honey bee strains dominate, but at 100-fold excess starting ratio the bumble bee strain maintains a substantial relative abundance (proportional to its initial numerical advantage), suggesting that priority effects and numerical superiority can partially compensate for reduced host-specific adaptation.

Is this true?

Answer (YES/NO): NO